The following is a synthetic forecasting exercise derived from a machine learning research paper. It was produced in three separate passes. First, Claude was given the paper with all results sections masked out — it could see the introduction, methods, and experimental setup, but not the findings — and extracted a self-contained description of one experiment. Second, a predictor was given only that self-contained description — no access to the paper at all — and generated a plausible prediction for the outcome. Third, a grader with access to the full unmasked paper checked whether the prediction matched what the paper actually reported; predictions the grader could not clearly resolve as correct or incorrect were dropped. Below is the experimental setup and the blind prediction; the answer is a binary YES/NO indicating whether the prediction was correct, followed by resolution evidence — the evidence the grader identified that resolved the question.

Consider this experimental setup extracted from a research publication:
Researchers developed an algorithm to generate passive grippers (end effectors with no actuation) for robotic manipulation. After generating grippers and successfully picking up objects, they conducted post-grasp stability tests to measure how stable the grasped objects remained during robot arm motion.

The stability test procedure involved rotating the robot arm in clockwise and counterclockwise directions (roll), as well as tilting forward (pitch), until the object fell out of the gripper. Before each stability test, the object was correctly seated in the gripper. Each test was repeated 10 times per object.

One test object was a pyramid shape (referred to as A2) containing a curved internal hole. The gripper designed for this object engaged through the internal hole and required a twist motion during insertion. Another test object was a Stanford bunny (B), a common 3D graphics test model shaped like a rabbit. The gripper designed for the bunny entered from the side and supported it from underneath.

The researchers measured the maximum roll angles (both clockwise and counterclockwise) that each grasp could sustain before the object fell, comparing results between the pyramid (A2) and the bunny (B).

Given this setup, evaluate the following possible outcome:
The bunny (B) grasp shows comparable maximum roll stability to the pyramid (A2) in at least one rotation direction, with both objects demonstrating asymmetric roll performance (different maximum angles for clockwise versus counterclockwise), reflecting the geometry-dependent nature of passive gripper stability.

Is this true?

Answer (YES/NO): NO